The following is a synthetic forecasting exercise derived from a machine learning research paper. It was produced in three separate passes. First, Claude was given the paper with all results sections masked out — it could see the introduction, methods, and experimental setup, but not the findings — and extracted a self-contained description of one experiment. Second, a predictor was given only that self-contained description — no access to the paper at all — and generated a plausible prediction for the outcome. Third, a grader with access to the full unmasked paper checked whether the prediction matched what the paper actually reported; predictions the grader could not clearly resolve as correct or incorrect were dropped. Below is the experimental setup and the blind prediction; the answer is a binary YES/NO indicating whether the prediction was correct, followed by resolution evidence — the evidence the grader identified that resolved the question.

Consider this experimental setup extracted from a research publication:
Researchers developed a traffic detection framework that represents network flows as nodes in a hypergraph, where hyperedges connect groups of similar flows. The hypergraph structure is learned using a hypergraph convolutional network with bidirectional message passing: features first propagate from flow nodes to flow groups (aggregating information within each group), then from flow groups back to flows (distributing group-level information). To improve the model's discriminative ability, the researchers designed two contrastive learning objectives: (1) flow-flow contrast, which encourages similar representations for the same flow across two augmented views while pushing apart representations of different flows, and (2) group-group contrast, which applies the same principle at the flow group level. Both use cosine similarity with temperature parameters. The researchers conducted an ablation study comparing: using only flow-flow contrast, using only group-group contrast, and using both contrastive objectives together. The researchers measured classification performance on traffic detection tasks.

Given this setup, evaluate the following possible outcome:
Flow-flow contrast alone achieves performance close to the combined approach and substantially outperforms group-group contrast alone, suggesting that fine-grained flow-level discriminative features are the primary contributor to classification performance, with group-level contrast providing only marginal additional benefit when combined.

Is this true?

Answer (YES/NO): NO